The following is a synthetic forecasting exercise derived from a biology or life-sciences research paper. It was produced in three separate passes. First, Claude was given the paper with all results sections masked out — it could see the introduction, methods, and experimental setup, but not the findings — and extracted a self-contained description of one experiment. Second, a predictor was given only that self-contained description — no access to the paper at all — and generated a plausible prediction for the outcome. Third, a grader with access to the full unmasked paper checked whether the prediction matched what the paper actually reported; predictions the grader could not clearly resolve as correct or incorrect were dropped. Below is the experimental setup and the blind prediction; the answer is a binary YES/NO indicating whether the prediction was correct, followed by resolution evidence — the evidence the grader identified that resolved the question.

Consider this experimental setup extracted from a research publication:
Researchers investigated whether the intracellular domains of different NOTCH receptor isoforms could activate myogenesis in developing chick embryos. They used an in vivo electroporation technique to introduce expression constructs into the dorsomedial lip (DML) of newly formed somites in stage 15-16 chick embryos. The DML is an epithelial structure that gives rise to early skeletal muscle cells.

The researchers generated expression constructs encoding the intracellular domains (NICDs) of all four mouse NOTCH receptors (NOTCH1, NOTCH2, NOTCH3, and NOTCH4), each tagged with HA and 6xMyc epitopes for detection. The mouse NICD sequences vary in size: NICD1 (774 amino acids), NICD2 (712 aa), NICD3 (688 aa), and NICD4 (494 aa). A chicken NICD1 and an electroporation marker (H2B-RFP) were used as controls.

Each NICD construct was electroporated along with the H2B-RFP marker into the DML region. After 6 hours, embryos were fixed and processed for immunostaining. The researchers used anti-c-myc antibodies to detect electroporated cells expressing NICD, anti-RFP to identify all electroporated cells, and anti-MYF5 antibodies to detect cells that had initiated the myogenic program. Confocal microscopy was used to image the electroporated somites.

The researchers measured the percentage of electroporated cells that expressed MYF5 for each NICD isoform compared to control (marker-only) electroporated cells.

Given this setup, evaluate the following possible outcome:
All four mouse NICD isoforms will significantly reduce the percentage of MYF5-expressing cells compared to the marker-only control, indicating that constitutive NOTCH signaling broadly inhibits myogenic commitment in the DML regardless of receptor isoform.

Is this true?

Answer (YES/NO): NO